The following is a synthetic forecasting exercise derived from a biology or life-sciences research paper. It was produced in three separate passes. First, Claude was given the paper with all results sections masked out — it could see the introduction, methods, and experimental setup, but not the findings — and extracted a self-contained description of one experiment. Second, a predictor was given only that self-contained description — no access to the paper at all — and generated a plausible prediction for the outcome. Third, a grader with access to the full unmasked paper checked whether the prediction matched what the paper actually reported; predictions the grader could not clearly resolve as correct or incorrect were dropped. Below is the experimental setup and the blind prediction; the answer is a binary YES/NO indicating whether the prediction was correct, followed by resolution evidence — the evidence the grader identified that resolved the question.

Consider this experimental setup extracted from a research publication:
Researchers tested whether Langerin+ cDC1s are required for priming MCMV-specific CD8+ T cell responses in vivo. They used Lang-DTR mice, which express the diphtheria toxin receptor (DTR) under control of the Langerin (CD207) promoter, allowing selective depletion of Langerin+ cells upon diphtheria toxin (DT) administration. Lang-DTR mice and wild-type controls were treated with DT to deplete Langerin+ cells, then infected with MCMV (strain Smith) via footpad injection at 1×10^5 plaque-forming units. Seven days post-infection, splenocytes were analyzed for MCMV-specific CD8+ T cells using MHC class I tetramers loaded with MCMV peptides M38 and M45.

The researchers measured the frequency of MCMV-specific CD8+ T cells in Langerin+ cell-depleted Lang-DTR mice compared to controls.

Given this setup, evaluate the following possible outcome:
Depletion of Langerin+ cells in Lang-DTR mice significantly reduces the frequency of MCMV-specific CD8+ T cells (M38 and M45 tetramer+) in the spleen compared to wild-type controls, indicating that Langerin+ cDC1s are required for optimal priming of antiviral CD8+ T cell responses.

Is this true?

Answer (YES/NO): YES